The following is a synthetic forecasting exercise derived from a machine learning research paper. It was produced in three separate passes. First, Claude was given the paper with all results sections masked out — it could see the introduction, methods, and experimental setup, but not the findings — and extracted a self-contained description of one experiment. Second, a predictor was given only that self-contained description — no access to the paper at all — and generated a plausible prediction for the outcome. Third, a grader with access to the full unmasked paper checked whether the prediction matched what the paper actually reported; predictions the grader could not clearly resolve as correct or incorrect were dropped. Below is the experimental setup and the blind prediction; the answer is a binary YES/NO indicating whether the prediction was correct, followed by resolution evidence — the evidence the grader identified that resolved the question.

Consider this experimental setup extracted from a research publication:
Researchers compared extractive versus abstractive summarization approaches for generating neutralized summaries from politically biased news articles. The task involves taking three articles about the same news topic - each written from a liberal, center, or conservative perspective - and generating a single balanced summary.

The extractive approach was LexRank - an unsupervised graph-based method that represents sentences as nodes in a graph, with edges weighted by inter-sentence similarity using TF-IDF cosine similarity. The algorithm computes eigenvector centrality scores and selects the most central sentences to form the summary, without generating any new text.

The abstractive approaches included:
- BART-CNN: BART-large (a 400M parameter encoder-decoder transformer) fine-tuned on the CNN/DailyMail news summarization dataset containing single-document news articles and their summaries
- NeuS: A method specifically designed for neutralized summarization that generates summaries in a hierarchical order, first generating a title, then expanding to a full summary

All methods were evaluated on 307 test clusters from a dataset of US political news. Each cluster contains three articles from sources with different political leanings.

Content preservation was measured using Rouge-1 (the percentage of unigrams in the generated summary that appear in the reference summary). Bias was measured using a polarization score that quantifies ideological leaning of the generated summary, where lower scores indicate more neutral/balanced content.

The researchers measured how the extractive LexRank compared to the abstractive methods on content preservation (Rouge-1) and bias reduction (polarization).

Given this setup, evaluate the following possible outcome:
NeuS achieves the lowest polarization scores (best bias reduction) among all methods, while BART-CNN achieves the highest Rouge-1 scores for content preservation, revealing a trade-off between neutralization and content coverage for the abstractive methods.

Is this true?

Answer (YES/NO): NO